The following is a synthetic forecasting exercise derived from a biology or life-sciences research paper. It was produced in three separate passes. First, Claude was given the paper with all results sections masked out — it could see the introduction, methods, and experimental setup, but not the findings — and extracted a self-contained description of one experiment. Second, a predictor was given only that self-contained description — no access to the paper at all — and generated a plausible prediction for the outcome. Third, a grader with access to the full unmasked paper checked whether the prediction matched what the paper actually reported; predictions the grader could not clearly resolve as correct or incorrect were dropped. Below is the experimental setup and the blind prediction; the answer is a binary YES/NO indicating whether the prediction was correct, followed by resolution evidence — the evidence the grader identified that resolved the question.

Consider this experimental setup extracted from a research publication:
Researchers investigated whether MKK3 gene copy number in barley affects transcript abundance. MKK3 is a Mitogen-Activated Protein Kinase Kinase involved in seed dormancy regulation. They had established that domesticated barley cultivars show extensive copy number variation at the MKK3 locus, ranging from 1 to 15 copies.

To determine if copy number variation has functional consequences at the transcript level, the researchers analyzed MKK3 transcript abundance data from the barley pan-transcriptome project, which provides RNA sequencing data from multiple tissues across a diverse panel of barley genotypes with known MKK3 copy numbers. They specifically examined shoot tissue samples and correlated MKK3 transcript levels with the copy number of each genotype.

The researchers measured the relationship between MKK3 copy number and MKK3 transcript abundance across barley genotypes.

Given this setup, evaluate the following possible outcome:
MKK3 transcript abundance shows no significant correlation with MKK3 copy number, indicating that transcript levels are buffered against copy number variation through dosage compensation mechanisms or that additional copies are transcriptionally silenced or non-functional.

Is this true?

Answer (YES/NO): NO